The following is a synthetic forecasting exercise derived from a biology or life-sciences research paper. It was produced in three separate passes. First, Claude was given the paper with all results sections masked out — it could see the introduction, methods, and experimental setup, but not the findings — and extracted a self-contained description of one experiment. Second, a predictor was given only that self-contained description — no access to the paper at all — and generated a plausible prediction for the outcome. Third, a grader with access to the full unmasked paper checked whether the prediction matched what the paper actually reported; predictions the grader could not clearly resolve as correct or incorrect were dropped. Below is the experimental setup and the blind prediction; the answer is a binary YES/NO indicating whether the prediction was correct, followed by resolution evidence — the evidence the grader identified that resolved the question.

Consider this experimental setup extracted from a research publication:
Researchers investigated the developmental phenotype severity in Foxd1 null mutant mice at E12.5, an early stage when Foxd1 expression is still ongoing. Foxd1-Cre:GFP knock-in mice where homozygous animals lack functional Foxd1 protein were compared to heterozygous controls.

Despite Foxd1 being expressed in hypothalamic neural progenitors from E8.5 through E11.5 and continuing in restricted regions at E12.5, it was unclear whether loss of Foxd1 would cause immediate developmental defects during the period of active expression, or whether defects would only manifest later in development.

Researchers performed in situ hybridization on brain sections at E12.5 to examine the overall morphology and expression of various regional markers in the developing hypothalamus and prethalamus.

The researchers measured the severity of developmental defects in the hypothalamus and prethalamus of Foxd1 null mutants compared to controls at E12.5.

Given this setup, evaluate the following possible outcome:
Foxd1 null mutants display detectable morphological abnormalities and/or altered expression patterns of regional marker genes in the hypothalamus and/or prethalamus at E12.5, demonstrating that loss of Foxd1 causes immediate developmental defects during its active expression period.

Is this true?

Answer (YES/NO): NO